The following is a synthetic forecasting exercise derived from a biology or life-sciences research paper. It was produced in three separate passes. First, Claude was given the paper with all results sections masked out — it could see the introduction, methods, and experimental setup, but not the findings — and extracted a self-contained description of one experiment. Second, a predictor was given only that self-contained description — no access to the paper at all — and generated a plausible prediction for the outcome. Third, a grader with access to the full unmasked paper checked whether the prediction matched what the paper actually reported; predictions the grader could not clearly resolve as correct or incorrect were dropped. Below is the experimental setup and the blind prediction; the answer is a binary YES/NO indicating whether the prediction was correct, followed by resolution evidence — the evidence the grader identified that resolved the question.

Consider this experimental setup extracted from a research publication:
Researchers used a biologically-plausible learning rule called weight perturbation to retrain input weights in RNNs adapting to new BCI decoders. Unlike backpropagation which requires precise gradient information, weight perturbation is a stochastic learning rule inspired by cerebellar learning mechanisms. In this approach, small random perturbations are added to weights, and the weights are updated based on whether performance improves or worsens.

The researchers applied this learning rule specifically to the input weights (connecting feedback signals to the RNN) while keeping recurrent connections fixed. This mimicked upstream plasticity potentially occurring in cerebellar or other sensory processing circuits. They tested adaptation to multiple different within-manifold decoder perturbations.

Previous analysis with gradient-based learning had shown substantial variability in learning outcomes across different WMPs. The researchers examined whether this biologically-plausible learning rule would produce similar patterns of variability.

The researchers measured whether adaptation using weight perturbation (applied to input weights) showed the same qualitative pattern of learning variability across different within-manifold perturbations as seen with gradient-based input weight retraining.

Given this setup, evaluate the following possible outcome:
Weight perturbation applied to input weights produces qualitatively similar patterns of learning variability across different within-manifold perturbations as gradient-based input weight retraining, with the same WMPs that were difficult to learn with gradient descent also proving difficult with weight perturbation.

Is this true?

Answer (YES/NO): NO